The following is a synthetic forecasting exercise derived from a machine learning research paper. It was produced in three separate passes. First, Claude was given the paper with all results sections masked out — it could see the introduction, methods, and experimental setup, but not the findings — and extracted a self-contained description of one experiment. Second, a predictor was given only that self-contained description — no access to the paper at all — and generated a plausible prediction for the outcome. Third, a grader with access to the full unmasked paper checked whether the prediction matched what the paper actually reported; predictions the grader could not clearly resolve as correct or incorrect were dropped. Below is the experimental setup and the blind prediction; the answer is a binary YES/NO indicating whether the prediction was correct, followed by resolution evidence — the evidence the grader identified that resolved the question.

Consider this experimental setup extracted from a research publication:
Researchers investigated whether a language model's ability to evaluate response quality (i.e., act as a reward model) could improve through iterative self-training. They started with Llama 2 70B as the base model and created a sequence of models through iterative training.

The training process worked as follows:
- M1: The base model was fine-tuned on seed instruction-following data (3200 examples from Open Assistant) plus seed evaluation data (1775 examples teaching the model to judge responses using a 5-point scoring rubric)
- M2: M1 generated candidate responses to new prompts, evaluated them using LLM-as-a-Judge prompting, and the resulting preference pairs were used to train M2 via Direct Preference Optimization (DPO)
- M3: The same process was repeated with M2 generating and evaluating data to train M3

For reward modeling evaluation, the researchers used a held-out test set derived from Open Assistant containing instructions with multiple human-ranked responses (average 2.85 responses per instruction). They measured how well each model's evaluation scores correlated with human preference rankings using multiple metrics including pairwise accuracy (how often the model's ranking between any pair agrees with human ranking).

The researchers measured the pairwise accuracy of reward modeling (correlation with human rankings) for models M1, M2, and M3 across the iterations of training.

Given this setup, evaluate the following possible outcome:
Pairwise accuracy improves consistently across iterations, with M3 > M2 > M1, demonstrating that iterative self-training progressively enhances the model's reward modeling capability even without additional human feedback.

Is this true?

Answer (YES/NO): YES